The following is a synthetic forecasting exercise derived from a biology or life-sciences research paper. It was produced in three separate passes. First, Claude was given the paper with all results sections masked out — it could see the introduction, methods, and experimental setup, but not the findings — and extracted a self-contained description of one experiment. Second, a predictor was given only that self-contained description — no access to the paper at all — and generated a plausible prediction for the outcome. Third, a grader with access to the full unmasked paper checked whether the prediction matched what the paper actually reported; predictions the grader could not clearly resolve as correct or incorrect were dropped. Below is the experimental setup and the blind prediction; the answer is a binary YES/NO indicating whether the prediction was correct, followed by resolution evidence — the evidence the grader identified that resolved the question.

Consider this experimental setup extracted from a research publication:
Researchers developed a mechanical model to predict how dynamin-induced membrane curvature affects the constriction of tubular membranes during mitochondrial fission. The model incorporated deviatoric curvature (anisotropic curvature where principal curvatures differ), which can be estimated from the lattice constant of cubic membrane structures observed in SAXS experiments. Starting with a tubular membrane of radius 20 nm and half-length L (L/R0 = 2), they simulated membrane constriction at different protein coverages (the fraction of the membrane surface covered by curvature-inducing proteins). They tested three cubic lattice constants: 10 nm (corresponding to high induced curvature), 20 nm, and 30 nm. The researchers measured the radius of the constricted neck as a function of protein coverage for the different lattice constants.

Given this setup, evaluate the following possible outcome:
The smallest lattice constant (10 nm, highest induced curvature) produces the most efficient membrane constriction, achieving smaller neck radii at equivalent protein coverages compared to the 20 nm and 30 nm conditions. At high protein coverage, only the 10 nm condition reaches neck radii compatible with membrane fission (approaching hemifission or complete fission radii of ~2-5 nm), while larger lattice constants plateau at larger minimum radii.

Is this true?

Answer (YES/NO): YES